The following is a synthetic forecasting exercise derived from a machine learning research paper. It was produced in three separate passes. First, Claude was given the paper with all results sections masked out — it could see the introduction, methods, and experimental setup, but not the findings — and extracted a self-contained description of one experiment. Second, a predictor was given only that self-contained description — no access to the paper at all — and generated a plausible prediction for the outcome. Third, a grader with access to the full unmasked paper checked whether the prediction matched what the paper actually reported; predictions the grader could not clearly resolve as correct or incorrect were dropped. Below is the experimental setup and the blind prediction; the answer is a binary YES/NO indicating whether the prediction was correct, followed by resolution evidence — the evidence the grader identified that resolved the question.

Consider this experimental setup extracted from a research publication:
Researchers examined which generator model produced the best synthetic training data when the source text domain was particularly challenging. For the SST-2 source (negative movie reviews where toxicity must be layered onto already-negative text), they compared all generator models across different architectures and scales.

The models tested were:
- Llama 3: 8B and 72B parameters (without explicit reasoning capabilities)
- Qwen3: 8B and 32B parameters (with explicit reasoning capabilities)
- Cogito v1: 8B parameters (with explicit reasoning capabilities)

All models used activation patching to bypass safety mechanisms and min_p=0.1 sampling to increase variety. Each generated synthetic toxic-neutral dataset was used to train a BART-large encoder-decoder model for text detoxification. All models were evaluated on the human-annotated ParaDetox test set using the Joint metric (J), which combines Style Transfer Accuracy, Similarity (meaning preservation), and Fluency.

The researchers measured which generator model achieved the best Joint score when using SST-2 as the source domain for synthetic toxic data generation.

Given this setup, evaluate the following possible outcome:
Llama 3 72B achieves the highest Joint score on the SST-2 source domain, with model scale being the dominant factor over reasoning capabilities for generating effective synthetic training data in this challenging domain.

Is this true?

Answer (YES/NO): YES